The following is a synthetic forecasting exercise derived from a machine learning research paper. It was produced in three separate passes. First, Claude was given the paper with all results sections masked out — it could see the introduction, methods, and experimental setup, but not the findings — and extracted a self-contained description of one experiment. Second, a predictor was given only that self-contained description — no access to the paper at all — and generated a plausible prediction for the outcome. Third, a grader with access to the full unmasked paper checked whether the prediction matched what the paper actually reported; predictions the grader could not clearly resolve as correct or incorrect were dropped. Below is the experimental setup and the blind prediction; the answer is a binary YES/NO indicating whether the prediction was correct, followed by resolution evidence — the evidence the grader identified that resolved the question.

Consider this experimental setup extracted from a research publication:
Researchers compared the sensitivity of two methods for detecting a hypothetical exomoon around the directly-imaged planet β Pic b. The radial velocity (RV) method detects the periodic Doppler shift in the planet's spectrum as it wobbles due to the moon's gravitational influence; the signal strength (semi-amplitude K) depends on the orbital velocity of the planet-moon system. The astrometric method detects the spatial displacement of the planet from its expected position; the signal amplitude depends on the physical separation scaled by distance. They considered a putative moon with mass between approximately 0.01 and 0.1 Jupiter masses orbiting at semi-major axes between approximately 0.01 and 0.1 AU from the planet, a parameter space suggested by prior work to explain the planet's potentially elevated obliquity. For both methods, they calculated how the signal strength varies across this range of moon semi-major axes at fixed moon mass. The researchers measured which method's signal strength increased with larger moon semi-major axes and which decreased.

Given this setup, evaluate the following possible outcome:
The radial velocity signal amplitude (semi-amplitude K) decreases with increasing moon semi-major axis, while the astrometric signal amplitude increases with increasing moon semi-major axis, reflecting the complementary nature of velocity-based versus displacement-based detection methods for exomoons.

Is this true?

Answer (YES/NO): YES